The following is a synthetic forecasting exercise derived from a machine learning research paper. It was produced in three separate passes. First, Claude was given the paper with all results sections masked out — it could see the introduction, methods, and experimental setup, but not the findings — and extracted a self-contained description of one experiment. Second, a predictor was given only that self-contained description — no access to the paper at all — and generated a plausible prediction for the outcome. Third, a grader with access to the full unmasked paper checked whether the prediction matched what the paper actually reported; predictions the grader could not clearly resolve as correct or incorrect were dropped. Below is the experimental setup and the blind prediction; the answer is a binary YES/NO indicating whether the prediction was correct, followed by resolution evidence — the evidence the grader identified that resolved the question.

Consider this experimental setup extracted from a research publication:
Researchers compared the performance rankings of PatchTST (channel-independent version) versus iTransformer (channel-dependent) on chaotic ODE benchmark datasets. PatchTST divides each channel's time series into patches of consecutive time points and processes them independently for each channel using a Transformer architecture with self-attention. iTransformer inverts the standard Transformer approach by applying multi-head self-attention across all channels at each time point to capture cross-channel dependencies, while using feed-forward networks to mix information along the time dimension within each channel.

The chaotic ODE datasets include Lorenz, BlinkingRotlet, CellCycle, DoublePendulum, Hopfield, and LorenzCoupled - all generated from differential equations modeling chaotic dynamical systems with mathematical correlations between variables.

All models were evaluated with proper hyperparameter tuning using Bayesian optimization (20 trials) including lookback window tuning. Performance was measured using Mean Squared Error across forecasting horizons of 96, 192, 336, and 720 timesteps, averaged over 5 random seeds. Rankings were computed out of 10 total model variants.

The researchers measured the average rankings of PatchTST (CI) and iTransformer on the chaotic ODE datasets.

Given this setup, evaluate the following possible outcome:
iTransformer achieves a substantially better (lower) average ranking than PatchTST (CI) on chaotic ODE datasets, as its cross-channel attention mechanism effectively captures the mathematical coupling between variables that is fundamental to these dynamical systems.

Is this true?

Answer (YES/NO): NO